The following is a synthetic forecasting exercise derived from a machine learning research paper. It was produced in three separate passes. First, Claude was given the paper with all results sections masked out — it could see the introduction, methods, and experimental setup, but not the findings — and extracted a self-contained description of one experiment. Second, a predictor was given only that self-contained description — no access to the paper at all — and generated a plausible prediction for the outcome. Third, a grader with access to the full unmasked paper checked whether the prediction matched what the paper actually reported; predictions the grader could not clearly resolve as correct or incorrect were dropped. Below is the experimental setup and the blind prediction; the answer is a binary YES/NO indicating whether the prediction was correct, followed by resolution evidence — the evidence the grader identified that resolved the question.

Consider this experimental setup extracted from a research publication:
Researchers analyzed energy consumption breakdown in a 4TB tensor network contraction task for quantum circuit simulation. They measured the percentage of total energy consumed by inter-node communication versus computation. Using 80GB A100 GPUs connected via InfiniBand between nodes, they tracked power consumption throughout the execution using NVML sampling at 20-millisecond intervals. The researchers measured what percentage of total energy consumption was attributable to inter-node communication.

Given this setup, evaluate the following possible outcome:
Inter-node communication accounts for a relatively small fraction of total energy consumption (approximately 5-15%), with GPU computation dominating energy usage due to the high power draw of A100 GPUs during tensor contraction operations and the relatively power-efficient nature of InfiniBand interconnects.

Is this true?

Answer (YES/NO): NO